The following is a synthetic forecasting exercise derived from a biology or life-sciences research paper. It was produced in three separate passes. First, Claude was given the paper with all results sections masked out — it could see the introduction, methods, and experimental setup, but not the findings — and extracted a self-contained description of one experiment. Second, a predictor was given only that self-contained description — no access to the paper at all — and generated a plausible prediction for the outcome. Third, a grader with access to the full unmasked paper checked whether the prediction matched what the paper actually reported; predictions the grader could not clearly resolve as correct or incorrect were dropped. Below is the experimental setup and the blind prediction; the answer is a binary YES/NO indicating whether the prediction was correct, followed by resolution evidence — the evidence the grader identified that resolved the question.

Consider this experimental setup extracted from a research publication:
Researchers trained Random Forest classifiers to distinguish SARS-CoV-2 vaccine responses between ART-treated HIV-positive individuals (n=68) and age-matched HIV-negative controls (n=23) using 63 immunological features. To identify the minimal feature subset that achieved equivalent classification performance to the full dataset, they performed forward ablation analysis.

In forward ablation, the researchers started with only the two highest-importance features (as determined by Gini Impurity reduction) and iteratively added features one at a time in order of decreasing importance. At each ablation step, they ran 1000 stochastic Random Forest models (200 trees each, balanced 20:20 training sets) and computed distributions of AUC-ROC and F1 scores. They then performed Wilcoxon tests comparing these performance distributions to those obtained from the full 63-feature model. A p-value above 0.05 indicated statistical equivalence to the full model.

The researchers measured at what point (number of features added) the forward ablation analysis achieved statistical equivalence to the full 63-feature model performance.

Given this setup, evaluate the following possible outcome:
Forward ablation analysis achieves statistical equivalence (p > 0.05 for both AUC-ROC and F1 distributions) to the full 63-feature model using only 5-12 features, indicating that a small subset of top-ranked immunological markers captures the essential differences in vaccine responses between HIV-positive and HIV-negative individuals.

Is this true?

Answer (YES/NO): YES